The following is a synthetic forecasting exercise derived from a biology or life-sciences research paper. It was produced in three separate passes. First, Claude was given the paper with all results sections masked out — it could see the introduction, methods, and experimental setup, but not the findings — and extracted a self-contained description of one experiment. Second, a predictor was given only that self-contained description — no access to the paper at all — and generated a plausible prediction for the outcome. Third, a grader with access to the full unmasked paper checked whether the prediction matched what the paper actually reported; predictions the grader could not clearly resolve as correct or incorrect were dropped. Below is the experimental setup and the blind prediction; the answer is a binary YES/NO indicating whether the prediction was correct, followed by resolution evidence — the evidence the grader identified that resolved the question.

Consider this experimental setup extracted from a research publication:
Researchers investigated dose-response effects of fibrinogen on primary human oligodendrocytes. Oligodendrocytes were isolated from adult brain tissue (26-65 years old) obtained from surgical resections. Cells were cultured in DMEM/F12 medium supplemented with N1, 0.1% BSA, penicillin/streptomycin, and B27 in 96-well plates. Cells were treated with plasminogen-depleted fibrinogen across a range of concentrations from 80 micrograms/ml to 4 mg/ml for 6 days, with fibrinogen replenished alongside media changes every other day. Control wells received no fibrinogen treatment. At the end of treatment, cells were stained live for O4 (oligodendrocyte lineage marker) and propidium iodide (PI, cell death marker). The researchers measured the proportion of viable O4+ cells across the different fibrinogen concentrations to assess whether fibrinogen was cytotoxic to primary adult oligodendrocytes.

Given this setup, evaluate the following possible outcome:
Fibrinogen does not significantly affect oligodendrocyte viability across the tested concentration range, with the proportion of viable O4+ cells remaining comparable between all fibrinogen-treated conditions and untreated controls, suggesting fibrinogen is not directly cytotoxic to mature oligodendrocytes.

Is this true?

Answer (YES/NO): YES